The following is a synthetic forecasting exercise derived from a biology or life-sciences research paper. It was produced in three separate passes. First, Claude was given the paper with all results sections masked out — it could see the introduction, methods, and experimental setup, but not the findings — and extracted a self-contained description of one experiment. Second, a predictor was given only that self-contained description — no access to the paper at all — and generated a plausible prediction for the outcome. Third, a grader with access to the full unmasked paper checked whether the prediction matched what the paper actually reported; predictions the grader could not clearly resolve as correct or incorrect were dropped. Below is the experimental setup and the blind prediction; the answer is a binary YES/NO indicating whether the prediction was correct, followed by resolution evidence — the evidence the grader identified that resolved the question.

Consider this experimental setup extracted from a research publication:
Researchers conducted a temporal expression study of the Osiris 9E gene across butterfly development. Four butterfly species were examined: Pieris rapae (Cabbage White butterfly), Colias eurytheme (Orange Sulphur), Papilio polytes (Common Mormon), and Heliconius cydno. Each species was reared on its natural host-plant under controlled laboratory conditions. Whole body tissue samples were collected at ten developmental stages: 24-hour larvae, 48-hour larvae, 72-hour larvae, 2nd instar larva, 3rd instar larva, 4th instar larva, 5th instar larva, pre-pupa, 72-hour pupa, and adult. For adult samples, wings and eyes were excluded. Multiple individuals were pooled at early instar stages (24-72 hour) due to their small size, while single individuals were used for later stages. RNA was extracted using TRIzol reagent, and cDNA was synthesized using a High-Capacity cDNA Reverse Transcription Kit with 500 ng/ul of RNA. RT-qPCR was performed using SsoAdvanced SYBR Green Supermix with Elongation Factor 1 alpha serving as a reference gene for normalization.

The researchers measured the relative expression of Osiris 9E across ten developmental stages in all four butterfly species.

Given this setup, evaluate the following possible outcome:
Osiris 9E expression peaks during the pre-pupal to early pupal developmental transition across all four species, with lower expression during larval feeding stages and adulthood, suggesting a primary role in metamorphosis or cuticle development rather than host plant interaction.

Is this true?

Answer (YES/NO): NO